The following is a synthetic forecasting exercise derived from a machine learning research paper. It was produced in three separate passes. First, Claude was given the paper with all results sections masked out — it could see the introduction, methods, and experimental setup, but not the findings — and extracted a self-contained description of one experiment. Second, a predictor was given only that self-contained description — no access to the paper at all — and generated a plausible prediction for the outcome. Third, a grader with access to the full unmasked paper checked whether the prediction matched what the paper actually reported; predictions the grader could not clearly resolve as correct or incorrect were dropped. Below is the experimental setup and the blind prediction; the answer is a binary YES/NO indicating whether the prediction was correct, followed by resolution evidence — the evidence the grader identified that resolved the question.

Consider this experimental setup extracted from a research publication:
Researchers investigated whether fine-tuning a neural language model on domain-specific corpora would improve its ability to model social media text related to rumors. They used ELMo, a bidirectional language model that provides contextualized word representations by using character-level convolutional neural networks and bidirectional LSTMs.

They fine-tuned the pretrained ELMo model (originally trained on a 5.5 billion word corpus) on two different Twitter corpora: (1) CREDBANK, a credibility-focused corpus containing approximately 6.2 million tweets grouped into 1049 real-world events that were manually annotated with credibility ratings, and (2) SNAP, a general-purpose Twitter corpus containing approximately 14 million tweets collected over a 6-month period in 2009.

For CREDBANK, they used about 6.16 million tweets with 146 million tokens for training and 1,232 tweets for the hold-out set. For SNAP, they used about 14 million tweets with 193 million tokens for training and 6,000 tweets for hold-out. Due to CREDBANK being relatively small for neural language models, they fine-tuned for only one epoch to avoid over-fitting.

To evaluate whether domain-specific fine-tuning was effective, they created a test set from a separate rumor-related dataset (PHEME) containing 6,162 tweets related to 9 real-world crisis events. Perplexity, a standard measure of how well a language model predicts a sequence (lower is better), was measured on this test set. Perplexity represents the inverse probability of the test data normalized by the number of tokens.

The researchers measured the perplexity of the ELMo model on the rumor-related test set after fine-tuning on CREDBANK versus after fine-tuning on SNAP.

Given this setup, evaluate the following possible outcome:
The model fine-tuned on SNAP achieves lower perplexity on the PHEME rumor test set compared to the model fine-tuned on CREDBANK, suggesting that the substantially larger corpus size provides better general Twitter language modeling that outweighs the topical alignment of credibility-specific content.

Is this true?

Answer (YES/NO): NO